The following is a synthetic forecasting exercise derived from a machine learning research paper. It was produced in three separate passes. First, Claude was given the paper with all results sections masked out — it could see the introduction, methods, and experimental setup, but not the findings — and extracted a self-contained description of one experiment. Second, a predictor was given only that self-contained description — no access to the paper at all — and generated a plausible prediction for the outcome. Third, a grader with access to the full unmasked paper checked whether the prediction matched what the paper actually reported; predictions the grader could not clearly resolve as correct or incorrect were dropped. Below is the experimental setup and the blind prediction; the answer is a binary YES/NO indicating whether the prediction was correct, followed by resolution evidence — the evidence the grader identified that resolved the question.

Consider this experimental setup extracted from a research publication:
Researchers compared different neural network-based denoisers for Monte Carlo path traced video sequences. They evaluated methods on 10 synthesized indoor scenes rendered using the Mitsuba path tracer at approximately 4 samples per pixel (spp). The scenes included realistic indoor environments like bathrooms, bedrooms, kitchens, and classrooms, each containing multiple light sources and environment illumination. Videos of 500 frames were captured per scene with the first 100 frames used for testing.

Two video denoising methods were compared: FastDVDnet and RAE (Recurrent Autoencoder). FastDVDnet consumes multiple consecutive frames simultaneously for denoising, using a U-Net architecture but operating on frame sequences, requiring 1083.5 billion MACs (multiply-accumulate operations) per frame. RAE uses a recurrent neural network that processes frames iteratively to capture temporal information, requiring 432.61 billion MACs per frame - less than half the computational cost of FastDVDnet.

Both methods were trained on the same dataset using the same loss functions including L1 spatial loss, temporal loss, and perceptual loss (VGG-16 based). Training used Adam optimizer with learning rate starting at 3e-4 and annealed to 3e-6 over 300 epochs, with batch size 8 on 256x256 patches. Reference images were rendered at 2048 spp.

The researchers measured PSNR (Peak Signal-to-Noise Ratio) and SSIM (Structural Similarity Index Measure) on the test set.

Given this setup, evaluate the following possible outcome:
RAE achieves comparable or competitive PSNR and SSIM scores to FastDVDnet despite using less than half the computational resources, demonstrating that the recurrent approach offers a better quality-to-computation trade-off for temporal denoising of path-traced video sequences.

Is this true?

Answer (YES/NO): YES